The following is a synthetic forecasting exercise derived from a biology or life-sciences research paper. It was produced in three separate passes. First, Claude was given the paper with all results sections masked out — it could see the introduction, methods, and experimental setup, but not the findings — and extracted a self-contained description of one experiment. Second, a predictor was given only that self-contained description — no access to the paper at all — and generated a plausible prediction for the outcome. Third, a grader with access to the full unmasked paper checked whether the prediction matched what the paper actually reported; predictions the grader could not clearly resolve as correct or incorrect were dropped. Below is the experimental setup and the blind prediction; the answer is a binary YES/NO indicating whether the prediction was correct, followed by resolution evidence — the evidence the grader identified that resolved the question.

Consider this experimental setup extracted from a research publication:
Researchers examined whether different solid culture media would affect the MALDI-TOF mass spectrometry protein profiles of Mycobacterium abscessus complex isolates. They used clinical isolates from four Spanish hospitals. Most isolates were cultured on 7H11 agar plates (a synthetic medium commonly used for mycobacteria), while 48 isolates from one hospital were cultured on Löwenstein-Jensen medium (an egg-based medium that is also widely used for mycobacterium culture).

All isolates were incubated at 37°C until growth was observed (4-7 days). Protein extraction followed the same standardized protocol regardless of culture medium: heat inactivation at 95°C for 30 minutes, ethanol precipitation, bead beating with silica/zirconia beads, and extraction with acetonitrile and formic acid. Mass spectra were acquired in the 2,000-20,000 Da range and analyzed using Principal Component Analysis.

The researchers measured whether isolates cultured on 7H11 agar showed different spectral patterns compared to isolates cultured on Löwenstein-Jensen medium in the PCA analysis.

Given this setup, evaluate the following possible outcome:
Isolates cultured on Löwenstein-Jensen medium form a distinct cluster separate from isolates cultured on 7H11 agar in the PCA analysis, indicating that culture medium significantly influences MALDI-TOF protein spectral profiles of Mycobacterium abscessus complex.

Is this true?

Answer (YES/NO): NO